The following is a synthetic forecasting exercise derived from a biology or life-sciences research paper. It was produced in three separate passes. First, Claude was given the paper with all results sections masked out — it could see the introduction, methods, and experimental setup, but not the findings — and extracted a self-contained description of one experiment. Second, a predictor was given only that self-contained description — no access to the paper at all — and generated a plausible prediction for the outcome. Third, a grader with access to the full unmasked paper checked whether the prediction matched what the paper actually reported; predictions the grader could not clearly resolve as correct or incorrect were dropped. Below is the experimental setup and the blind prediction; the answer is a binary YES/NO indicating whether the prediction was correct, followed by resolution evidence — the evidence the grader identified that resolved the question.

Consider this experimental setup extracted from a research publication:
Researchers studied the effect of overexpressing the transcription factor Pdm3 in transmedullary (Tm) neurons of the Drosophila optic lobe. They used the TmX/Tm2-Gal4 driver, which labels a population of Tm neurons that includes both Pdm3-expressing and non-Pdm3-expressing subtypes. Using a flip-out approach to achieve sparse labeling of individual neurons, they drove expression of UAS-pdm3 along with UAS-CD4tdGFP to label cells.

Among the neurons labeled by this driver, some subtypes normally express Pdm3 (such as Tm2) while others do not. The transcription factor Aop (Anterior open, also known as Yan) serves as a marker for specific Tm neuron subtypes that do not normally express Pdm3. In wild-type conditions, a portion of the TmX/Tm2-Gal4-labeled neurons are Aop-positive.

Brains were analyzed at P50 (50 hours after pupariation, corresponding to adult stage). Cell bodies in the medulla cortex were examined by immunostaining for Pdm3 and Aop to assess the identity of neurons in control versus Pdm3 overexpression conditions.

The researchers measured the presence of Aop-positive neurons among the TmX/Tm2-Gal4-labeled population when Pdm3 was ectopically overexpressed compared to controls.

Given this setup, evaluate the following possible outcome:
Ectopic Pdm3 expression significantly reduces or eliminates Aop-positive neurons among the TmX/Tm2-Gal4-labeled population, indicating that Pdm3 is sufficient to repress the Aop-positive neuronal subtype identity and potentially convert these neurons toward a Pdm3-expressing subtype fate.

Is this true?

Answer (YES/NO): YES